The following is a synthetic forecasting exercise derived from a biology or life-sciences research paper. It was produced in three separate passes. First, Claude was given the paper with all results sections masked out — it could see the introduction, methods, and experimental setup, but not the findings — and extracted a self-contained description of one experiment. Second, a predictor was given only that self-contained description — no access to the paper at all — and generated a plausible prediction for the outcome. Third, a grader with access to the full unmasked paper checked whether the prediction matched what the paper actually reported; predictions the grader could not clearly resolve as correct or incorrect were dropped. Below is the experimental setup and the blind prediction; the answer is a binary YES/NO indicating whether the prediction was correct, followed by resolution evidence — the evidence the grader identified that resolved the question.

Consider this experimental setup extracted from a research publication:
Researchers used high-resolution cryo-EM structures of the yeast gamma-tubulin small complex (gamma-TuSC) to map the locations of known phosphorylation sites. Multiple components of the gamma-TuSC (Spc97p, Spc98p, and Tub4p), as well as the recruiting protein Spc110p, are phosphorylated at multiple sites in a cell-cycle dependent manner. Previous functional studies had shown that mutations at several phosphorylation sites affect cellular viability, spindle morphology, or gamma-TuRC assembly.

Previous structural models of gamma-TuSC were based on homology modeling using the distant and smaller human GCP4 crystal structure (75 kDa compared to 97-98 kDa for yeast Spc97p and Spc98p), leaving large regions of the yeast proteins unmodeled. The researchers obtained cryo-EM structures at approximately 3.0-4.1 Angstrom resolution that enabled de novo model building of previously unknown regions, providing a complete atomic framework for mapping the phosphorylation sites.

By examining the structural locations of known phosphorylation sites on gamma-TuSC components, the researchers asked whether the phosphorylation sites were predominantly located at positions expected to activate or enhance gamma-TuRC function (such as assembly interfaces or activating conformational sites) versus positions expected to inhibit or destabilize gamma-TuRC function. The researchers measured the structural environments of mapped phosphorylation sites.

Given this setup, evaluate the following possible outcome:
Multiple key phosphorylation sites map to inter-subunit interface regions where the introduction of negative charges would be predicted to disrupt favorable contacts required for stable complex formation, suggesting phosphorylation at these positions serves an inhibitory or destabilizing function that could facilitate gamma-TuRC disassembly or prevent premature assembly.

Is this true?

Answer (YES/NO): YES